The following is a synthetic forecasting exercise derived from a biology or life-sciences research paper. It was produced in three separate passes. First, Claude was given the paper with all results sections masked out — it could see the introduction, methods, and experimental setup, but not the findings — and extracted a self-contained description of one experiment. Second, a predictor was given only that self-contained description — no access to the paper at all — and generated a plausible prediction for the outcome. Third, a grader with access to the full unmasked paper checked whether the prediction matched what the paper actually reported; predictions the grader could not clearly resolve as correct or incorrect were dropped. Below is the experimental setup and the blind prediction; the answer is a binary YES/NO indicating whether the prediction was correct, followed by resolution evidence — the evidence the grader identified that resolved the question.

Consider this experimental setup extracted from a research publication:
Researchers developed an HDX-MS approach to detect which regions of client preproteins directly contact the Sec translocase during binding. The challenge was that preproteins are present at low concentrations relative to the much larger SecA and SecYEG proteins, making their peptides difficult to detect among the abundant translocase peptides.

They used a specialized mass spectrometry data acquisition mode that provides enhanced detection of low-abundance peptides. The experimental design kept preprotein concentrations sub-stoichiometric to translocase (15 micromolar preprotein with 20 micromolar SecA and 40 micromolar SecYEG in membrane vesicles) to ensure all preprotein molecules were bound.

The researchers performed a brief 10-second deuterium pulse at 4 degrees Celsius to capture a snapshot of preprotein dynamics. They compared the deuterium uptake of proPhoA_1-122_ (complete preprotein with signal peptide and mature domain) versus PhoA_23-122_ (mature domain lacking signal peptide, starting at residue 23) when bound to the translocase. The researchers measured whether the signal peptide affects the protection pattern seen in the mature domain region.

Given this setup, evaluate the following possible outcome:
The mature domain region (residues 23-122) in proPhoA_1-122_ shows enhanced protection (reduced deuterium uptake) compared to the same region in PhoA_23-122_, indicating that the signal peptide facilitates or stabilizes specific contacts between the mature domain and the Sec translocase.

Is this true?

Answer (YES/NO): YES